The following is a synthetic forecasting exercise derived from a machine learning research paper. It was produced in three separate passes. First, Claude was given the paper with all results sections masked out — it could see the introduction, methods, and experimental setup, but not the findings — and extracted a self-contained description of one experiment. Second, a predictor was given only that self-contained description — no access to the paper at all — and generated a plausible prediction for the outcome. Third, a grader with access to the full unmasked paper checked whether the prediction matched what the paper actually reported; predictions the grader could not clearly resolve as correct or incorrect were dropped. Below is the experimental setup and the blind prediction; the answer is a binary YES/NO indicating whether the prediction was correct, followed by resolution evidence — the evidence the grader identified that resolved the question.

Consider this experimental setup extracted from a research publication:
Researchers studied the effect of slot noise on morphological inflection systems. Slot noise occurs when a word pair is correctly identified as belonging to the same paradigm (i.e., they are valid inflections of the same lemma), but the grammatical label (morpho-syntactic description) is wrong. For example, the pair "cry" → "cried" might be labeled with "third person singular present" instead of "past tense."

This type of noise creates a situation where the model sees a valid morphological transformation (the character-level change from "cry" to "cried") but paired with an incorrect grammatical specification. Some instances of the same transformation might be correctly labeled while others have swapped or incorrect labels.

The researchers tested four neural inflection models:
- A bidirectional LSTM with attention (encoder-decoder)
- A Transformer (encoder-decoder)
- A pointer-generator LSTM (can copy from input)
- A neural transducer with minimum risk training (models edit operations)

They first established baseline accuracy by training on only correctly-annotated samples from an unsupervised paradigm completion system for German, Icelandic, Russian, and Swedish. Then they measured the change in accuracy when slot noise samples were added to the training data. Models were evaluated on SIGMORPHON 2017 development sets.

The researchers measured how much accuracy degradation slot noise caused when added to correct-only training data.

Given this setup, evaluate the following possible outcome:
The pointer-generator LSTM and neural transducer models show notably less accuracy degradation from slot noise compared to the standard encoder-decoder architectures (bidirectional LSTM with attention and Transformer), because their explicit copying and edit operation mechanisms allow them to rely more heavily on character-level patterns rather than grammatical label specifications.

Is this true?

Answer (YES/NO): NO